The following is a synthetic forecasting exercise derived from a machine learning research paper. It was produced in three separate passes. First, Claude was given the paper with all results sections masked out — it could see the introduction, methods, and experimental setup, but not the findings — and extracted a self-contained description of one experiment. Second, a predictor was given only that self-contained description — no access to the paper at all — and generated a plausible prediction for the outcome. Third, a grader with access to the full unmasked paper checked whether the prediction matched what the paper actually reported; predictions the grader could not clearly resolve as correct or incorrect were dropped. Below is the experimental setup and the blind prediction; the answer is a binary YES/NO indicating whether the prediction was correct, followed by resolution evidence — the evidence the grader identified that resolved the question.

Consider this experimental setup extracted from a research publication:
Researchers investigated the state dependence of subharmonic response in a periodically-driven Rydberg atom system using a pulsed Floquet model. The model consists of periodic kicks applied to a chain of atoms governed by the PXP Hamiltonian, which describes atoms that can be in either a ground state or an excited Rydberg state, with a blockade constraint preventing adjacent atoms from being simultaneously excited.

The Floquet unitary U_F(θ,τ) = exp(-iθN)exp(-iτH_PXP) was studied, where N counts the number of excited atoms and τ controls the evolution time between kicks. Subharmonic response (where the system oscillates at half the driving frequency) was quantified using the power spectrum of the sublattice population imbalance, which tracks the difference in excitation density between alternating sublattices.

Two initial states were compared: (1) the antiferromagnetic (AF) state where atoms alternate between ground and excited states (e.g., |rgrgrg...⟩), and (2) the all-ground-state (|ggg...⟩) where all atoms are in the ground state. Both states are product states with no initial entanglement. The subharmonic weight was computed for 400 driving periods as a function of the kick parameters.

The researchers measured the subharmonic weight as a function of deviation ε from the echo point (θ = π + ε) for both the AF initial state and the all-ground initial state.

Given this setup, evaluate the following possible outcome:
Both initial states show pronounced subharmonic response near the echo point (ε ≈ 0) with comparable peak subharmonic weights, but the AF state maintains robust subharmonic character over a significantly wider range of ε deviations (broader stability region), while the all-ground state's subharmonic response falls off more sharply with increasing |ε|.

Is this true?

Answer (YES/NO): NO